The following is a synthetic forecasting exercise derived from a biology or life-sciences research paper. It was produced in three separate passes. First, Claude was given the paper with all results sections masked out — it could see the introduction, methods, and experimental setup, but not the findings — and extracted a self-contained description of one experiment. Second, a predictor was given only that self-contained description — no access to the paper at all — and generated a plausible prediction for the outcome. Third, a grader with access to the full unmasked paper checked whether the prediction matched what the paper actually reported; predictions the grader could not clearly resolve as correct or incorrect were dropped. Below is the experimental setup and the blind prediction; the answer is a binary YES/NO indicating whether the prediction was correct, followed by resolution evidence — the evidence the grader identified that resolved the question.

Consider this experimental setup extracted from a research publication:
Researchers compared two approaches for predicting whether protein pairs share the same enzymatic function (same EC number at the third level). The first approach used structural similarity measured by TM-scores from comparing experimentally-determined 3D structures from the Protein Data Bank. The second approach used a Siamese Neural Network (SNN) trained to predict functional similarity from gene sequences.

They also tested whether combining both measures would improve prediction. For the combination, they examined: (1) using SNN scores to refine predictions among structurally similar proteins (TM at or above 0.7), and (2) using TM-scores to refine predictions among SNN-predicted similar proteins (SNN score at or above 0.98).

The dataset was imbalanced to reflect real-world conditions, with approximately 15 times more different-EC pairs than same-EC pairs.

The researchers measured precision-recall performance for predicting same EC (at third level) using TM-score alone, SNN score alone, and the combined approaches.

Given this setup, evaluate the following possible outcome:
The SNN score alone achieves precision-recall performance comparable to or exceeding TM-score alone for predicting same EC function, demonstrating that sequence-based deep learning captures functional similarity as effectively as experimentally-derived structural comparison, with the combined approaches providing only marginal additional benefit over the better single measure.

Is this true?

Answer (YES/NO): NO